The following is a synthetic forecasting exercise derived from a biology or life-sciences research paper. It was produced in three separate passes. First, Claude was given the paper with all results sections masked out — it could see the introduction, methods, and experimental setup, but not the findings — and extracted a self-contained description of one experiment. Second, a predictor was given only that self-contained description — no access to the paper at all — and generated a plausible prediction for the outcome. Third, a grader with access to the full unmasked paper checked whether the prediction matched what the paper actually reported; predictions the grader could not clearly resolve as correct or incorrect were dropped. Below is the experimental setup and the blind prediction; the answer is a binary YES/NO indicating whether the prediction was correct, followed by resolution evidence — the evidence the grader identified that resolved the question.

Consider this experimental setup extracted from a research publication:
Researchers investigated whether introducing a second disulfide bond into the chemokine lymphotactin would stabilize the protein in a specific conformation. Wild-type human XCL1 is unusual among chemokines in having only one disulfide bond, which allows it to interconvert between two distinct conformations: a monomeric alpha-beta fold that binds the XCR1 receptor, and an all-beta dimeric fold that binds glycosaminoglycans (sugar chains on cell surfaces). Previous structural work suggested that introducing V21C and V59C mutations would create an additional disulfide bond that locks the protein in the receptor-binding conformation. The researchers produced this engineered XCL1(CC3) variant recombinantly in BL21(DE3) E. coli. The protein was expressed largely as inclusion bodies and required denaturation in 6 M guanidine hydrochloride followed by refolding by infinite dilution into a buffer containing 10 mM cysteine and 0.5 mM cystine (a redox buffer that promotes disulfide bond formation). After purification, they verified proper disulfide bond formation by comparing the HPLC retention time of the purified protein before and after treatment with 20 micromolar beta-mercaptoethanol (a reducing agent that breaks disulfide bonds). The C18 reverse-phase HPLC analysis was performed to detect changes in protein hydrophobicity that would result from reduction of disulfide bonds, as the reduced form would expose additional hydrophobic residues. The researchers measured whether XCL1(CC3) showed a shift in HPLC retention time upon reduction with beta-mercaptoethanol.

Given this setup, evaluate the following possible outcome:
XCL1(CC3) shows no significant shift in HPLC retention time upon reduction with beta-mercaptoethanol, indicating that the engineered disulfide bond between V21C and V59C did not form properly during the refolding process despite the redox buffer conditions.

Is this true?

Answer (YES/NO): NO